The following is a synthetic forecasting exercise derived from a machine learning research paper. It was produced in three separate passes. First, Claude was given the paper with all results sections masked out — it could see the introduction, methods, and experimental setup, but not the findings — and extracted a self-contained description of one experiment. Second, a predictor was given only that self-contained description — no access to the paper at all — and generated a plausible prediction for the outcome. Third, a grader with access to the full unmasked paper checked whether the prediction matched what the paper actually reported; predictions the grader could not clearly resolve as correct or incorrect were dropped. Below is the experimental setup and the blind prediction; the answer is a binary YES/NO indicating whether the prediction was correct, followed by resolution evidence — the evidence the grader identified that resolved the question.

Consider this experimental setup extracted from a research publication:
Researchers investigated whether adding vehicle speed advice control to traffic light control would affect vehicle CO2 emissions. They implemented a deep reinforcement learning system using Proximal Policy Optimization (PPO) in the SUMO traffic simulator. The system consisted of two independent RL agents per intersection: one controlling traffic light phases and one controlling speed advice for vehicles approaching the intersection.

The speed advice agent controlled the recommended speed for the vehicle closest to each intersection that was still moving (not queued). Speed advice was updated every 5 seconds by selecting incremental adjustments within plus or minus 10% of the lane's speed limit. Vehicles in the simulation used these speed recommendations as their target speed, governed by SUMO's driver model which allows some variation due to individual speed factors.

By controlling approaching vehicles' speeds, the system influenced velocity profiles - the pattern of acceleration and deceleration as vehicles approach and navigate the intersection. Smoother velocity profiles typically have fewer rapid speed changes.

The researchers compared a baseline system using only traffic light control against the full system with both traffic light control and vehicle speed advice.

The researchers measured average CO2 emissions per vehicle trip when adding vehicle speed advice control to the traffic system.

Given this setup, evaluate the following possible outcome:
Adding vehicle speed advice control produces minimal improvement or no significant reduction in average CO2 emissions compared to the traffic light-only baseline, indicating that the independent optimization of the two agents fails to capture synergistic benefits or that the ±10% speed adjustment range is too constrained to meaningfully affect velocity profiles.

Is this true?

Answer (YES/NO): YES